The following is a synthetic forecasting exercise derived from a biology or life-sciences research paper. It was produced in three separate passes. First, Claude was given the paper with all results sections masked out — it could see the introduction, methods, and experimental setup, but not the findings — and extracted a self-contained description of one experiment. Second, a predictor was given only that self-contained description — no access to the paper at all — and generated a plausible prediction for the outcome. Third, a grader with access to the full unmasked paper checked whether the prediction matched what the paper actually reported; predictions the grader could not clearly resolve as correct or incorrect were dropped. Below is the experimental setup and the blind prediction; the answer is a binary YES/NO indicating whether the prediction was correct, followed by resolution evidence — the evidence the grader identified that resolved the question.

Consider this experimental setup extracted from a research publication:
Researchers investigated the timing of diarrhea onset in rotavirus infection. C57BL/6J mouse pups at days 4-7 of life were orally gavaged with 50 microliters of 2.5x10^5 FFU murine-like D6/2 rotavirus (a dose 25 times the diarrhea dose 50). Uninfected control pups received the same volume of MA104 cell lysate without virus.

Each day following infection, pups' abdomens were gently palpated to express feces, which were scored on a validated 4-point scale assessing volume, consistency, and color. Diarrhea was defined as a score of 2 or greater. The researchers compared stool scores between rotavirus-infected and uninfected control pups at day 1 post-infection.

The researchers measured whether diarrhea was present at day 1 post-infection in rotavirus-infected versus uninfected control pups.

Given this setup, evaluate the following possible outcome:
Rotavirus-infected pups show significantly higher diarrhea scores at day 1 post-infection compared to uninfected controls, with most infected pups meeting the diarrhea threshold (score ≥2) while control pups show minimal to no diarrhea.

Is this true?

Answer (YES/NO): NO